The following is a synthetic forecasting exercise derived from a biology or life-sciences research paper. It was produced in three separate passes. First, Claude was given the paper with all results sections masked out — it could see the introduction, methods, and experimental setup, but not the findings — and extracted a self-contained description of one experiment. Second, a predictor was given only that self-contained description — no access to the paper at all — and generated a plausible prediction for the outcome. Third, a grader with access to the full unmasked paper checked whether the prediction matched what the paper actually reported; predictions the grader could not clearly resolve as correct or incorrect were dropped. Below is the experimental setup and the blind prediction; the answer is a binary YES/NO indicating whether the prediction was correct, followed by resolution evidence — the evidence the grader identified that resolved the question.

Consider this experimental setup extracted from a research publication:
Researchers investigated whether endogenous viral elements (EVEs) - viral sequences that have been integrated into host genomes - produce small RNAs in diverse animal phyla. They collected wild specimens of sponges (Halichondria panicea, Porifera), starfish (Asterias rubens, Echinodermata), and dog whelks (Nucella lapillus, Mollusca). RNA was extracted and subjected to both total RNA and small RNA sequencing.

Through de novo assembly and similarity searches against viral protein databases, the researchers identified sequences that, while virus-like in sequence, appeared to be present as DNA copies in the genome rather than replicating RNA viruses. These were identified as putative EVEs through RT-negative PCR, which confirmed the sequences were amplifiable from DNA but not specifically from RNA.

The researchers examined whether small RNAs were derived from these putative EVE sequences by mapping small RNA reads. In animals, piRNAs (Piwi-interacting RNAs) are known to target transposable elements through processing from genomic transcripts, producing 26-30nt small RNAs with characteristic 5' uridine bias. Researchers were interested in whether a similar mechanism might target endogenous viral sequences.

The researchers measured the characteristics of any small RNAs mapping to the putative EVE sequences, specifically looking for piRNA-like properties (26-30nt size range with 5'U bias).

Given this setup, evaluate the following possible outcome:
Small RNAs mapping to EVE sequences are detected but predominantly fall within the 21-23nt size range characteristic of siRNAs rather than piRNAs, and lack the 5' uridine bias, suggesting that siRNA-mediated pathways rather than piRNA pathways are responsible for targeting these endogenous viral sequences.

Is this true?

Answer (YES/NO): NO